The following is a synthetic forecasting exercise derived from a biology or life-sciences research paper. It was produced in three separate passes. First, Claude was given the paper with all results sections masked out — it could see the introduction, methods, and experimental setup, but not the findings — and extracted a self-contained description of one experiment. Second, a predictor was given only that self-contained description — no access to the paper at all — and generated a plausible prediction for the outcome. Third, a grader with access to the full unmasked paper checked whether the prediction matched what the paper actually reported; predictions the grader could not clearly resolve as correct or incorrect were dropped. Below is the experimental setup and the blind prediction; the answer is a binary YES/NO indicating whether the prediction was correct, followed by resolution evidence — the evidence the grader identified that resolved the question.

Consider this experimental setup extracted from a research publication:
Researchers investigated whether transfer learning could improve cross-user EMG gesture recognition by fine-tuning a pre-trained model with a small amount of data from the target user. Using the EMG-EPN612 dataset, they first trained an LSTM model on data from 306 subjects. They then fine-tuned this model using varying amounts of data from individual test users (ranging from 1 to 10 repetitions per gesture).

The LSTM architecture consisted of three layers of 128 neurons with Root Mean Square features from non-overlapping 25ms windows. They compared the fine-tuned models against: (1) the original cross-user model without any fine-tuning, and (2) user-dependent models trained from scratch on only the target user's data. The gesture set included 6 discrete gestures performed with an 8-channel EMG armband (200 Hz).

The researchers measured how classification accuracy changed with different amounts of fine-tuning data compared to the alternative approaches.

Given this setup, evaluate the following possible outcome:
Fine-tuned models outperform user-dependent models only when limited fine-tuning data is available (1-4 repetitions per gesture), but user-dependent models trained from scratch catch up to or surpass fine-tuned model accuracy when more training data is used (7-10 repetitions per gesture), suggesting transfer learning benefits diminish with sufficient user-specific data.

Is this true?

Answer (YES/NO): NO